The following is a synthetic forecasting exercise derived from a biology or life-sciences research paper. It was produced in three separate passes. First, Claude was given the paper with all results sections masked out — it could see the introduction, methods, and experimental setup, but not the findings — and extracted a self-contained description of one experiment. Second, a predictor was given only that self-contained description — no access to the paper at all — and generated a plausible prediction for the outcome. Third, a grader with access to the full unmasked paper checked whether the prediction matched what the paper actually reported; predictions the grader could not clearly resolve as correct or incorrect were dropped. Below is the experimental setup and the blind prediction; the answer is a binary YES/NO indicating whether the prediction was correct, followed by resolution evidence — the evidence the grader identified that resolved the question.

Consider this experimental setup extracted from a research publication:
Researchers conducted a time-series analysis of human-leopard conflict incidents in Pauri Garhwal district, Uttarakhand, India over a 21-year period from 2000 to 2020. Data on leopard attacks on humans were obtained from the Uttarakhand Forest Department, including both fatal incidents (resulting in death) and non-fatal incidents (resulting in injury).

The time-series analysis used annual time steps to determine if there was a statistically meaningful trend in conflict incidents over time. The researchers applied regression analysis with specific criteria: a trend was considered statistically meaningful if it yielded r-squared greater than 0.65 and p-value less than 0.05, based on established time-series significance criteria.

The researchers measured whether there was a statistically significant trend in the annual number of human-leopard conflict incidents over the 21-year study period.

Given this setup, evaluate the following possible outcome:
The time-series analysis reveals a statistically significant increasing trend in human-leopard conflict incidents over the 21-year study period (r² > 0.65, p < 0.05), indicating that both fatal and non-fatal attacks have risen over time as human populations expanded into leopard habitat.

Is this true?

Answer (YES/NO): NO